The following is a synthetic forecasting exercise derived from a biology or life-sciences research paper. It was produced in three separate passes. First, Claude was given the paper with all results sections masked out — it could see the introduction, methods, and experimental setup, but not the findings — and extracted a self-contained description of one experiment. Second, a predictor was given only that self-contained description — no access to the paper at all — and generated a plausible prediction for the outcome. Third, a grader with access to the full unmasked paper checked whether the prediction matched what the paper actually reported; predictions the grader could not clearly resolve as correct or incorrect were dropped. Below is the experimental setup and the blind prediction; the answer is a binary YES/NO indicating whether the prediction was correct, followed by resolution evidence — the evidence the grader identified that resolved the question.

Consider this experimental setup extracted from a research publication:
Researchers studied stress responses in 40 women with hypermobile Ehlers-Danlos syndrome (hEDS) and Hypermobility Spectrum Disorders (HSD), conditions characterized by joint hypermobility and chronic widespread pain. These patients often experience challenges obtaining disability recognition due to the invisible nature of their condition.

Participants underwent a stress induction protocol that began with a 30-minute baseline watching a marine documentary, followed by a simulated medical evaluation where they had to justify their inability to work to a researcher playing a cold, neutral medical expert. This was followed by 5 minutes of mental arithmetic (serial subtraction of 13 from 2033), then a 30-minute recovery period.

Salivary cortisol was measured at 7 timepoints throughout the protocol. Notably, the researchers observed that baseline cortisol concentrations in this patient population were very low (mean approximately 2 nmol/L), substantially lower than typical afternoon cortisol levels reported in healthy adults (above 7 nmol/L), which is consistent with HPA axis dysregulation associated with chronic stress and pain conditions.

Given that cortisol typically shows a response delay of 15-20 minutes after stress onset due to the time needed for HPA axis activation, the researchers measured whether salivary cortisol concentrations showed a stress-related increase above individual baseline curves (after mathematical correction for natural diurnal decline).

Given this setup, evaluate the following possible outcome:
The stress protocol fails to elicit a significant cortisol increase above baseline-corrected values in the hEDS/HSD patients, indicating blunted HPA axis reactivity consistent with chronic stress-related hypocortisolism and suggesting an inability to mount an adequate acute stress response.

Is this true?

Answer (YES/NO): NO